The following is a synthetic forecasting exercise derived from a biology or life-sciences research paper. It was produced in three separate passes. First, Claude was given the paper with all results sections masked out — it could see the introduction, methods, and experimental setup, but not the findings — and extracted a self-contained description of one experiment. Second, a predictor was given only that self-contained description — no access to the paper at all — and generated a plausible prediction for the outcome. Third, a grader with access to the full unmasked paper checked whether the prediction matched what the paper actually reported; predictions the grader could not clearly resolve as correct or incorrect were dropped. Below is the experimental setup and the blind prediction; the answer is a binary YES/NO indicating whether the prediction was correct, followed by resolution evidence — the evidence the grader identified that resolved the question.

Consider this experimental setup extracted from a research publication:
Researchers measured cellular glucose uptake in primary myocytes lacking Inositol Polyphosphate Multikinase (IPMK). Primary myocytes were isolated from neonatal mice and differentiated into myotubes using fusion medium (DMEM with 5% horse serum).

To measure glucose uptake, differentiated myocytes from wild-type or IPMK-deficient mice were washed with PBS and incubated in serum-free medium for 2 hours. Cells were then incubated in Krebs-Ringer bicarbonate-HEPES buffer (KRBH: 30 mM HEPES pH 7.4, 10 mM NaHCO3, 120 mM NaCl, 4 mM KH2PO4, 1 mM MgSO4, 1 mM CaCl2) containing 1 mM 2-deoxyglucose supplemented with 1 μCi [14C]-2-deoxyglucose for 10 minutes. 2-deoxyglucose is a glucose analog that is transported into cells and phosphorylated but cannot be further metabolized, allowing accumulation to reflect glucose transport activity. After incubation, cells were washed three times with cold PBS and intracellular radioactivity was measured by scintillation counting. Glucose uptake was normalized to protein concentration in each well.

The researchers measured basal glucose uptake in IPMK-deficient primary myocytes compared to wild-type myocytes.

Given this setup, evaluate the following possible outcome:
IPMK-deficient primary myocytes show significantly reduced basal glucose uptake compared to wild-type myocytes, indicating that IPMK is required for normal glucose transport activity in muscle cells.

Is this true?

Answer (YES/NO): YES